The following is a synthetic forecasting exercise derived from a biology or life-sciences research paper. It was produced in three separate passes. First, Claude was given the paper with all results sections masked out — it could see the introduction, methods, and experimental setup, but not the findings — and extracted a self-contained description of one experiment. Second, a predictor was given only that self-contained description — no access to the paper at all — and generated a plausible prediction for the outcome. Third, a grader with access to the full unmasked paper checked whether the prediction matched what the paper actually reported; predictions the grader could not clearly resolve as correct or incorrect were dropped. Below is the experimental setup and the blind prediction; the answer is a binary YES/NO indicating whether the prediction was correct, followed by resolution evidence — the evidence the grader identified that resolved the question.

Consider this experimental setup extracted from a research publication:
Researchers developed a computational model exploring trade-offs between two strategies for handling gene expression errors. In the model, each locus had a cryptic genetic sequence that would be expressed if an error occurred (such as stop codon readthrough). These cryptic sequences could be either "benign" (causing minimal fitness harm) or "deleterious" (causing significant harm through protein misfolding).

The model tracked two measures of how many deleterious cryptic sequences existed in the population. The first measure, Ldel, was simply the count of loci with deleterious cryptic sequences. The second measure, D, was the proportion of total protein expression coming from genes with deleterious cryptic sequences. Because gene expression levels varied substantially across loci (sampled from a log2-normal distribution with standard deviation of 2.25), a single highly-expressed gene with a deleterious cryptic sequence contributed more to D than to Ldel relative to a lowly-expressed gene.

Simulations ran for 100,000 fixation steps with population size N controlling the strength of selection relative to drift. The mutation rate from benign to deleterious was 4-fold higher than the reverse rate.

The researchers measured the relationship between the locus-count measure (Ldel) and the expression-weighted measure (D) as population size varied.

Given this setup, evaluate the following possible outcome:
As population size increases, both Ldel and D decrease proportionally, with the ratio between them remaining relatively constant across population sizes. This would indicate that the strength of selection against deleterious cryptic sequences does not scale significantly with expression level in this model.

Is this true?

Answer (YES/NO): NO